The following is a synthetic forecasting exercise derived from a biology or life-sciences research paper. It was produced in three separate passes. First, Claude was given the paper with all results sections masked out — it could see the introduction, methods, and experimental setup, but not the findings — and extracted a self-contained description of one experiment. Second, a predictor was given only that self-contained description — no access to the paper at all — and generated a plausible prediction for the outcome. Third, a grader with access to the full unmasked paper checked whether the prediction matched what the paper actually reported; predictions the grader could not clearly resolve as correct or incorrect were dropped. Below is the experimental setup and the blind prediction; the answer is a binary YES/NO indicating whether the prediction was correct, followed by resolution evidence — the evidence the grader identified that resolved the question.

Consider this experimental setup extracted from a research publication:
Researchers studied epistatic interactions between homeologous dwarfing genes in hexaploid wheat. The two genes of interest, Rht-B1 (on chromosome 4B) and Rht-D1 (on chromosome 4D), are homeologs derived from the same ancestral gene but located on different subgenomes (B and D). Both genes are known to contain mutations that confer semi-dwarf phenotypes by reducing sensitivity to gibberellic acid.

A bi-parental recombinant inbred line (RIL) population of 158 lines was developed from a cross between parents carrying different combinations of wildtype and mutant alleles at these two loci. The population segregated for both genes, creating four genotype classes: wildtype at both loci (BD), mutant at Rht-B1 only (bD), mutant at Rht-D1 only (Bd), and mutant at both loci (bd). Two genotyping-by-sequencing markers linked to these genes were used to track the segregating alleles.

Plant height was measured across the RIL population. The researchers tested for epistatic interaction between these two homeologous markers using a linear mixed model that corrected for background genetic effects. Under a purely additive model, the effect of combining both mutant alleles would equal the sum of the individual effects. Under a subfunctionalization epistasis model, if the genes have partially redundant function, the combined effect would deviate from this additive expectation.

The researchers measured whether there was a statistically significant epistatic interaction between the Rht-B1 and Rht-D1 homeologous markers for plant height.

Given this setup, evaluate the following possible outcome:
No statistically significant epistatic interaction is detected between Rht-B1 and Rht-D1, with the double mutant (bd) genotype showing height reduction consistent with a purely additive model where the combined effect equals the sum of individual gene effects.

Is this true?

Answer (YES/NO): NO